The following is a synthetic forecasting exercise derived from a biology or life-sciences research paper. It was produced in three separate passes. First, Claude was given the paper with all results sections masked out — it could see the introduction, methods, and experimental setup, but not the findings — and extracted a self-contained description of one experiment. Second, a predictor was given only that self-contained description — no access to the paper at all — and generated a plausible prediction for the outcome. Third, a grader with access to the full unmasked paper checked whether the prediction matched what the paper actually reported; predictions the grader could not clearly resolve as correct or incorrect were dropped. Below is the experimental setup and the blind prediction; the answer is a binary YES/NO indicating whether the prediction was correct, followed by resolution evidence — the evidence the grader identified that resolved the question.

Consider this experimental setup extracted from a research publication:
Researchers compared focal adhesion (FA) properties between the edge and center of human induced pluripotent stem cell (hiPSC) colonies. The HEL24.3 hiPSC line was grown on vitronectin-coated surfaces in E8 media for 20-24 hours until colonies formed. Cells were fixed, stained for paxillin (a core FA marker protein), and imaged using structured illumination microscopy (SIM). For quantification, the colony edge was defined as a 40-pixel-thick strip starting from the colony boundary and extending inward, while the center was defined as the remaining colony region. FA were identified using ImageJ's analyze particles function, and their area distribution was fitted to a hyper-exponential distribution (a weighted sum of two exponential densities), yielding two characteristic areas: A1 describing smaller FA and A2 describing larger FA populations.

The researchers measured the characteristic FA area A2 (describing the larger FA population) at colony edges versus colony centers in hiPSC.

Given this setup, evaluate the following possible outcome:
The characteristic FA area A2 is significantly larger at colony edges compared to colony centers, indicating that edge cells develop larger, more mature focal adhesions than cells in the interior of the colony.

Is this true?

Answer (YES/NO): YES